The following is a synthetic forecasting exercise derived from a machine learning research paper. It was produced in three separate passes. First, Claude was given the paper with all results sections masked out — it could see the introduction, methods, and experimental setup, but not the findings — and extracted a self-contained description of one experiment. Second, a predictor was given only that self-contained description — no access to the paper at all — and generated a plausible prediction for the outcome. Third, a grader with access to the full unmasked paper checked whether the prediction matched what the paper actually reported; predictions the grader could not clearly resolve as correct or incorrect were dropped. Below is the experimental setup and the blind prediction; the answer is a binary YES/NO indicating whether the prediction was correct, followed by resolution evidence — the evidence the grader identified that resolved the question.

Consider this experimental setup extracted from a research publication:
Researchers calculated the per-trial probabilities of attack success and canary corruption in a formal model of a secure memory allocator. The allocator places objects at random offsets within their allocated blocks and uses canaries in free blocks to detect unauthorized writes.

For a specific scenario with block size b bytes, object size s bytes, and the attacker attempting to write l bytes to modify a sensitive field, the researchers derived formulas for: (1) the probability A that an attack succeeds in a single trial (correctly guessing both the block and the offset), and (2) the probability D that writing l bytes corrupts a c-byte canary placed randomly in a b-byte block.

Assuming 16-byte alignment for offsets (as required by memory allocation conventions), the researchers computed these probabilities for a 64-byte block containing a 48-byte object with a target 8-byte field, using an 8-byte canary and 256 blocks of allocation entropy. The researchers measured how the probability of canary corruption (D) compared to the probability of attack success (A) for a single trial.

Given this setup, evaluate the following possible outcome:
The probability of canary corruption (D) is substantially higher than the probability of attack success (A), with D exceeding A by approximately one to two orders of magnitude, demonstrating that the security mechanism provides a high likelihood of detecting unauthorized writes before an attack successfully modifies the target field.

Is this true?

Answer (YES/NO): YES